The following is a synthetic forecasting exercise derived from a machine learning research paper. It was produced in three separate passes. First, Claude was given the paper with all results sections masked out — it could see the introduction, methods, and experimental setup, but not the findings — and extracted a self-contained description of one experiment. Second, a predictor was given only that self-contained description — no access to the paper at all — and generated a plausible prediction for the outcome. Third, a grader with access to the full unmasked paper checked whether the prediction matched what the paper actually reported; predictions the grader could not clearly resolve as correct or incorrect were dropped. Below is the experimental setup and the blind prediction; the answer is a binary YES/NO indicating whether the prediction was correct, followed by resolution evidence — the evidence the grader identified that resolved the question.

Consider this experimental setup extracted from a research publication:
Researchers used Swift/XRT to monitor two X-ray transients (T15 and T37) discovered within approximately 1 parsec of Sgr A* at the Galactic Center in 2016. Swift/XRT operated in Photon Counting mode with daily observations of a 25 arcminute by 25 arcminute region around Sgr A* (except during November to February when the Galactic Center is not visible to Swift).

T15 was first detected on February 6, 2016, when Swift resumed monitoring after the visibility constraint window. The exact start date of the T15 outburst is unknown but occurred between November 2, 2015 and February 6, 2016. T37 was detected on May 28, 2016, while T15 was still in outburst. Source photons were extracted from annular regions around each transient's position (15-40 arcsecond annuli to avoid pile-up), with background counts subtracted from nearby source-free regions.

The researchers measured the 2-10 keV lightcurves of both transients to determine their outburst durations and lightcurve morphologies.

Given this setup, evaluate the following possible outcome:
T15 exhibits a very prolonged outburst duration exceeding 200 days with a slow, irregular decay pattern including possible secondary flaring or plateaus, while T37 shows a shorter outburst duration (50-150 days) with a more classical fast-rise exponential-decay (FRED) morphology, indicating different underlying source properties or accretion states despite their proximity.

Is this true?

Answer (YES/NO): NO